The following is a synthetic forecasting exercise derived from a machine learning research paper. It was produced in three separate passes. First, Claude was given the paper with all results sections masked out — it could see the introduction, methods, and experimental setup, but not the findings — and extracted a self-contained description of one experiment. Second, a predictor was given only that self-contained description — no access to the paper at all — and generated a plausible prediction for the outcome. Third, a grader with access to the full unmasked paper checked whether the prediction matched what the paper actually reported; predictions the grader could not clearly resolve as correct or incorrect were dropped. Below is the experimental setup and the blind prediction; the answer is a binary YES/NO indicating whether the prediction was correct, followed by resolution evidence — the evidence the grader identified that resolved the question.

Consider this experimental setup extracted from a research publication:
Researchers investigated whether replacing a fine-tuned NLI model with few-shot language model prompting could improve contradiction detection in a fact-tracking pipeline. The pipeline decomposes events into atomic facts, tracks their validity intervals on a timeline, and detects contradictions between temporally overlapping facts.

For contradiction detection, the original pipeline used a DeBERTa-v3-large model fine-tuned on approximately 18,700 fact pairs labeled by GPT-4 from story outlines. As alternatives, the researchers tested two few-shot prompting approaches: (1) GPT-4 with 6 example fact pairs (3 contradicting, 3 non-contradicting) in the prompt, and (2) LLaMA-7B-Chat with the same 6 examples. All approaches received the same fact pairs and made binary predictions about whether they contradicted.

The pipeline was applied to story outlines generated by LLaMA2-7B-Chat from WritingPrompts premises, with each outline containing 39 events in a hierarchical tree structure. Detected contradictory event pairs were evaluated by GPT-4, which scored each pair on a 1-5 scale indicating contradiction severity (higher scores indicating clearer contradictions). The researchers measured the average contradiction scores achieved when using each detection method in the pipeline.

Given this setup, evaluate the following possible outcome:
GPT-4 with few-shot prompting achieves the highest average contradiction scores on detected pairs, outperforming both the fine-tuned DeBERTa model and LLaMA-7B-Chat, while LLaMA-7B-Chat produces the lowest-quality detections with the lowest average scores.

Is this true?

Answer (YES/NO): NO